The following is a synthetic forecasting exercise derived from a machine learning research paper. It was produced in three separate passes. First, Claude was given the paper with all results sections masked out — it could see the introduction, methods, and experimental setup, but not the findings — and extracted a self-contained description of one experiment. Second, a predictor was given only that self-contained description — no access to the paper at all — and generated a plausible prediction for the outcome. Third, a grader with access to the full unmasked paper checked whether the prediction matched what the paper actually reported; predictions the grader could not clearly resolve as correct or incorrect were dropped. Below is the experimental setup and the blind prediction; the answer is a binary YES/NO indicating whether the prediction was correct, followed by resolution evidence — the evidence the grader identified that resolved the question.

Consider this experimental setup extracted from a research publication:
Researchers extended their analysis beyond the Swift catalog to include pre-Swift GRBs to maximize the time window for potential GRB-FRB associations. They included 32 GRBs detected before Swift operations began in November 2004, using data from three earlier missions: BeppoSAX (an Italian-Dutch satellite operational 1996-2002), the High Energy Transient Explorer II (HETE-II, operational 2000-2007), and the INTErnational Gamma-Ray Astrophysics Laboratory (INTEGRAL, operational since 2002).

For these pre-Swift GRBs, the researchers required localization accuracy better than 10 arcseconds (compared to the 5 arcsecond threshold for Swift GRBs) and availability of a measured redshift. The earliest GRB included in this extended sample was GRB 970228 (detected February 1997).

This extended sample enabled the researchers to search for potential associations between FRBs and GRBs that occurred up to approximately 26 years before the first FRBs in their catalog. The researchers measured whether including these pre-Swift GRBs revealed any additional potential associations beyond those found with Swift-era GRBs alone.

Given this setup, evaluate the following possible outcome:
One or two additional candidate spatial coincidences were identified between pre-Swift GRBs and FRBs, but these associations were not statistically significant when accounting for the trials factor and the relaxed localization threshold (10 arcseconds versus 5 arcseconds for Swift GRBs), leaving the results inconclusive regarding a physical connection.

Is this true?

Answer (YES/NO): NO